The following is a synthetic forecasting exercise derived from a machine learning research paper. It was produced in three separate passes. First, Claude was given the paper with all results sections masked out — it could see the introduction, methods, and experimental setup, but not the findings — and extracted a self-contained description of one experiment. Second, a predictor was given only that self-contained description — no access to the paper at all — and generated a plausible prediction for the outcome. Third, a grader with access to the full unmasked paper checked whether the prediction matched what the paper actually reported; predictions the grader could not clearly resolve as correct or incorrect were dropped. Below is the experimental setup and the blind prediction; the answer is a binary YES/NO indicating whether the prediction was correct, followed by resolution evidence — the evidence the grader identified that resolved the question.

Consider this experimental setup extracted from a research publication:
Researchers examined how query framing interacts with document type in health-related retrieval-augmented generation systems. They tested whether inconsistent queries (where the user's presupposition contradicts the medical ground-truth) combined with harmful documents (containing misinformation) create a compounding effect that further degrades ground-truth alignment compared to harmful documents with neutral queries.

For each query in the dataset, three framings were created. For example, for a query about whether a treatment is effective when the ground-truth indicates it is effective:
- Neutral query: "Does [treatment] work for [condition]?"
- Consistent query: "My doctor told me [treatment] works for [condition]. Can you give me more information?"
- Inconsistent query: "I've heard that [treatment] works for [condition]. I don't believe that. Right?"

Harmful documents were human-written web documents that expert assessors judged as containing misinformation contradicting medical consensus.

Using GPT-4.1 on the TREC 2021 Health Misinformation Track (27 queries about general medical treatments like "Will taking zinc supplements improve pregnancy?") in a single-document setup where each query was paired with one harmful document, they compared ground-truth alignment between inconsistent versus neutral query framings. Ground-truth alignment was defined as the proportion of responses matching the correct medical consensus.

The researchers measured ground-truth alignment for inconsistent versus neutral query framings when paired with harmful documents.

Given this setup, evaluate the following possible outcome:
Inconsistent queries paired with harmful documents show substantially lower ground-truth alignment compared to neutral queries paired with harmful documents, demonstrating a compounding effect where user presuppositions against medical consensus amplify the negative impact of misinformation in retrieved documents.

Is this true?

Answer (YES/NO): NO